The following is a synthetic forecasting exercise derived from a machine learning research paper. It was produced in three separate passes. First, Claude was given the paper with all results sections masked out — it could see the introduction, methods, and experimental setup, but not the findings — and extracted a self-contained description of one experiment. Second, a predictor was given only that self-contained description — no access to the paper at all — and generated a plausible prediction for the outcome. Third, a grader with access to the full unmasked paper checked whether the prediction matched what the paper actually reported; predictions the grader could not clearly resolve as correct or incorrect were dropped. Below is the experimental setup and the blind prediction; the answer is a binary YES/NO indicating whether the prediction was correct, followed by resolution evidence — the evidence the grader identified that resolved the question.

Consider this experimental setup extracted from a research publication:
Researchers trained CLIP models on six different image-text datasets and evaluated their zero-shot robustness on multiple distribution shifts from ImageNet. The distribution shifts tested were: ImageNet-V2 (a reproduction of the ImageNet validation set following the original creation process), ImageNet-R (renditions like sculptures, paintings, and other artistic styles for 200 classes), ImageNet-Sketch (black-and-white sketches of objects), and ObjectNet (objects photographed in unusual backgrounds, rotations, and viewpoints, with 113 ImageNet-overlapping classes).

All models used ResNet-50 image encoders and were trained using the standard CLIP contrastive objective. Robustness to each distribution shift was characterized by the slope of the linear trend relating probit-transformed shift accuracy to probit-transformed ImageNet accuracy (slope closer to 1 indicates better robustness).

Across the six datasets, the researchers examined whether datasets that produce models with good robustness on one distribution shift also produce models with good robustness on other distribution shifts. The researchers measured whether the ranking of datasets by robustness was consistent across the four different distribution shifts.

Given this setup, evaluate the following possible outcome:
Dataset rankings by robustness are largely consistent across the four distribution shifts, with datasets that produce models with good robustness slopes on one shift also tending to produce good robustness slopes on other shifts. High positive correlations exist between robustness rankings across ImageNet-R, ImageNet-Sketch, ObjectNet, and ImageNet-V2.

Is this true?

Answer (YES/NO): NO